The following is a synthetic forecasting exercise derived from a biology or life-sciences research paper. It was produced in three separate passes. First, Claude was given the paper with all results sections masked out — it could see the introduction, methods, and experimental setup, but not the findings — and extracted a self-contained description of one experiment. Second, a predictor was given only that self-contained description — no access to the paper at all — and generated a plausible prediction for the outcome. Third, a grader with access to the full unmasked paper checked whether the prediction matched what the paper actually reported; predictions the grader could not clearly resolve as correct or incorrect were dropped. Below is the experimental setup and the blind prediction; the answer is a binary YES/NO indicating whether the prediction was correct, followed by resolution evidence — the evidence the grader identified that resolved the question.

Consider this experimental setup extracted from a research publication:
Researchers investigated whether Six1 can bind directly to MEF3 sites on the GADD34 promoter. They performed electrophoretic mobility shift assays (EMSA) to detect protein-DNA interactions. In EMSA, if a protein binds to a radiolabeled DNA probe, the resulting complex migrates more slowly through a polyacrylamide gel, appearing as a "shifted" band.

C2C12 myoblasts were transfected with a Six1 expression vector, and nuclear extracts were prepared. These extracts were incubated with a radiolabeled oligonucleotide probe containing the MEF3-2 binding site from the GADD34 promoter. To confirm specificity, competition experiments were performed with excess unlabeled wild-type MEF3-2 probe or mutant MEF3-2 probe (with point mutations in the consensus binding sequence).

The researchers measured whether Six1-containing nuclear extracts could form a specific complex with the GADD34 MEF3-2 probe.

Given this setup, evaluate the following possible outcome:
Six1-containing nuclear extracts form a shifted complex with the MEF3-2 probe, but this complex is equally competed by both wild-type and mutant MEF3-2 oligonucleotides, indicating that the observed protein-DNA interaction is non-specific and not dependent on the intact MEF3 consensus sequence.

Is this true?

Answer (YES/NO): NO